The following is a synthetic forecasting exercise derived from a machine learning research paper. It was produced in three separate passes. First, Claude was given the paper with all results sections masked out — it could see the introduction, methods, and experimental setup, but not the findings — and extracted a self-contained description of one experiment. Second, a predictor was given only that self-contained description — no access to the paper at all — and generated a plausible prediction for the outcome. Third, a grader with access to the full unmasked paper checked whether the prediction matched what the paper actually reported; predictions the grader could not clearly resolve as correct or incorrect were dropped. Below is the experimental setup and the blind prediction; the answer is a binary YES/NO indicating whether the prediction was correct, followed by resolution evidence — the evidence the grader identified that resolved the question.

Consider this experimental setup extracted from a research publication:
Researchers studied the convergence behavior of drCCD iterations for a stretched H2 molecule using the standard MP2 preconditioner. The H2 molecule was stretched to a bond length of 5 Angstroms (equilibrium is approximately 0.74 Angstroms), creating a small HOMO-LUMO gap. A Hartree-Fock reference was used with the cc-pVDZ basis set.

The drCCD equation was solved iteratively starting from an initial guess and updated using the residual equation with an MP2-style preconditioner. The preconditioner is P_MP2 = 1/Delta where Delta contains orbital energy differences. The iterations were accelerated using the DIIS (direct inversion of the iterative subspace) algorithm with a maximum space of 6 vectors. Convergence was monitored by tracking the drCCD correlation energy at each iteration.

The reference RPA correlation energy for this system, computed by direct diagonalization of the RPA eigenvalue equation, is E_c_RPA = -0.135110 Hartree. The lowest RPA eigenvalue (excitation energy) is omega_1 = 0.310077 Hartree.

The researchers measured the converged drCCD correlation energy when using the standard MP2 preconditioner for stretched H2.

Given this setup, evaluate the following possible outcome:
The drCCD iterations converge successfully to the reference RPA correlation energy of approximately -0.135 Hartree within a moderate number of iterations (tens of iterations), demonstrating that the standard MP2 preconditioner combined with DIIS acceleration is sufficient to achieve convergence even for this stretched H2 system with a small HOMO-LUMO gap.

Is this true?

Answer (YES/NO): NO